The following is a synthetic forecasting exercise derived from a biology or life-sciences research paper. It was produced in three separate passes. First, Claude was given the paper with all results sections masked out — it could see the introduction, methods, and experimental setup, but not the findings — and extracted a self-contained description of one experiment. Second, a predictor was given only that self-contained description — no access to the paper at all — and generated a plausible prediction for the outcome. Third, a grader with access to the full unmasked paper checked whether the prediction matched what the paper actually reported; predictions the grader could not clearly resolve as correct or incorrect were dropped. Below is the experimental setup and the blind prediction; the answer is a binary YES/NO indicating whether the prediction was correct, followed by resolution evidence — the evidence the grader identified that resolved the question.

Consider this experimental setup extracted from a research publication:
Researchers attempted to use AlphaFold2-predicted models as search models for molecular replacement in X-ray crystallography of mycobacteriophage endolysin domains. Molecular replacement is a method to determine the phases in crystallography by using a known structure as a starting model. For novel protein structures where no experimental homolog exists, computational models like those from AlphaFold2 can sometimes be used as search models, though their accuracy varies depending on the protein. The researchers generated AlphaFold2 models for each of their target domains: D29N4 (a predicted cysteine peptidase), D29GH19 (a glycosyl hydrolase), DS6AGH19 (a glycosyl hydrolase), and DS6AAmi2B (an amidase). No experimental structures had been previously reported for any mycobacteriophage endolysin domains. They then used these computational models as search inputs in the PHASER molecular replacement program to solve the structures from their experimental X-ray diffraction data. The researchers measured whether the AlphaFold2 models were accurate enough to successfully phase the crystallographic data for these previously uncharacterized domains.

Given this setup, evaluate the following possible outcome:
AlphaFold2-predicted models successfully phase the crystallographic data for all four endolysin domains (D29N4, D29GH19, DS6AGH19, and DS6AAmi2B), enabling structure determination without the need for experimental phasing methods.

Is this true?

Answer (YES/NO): YES